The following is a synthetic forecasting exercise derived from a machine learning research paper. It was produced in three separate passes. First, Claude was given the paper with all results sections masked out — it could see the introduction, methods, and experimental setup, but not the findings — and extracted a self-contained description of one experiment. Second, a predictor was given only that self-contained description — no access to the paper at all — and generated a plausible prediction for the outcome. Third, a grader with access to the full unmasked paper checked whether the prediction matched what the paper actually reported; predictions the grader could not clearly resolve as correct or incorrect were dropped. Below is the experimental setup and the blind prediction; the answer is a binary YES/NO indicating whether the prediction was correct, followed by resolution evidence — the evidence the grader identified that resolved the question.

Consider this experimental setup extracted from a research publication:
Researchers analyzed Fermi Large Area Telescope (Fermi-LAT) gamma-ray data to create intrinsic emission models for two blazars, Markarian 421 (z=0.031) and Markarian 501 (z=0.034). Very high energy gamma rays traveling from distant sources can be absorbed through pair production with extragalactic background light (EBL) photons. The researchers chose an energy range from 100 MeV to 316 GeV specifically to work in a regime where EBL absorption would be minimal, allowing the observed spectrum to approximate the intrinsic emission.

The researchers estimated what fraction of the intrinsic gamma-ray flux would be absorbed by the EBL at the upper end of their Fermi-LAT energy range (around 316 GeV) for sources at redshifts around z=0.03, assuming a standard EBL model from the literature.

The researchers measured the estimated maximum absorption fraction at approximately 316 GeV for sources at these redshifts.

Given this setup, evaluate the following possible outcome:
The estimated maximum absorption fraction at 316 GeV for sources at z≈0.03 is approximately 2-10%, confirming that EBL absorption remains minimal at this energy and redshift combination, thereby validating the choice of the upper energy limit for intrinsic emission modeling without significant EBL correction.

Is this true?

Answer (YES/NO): YES